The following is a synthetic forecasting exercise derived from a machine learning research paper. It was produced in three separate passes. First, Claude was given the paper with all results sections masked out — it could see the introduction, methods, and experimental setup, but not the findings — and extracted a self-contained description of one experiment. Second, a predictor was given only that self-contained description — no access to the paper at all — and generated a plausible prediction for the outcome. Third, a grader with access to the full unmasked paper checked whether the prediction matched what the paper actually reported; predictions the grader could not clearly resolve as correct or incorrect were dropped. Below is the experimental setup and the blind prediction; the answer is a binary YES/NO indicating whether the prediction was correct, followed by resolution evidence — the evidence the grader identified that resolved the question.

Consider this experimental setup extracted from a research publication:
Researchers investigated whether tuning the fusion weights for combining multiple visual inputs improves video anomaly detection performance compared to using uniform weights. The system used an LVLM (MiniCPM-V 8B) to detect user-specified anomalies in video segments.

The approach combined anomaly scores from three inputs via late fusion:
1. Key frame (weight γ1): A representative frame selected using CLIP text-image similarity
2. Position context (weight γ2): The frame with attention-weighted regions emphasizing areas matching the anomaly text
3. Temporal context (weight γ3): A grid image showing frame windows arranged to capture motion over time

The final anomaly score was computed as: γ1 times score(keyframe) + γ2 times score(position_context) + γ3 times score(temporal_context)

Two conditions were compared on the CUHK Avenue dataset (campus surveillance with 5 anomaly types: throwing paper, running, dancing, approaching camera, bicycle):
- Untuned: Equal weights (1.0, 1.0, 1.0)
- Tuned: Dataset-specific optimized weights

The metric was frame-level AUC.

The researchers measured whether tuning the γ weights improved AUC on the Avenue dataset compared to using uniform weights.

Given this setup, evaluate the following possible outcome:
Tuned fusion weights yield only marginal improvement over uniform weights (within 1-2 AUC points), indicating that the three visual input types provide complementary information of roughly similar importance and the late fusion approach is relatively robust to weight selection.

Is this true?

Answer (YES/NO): NO